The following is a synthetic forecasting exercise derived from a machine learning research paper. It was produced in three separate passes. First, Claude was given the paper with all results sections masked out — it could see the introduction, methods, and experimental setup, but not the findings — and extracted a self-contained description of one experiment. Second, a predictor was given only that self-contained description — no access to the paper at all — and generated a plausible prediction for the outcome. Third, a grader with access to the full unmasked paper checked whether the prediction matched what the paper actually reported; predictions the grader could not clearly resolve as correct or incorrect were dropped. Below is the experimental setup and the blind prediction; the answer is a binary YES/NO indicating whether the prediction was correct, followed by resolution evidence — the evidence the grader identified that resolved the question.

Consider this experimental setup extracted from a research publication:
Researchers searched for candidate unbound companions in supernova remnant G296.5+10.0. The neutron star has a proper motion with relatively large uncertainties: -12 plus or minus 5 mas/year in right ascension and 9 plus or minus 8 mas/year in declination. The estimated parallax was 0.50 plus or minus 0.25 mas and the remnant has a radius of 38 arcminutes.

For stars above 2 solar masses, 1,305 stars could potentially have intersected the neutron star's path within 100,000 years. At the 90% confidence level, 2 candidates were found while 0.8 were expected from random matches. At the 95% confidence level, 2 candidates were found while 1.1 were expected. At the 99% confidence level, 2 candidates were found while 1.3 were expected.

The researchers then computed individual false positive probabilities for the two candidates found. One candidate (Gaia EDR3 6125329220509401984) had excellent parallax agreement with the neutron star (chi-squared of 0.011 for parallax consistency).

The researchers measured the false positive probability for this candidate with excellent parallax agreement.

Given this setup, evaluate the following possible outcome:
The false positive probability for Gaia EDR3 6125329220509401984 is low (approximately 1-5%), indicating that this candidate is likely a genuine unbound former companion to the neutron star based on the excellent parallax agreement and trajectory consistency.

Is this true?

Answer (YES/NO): NO